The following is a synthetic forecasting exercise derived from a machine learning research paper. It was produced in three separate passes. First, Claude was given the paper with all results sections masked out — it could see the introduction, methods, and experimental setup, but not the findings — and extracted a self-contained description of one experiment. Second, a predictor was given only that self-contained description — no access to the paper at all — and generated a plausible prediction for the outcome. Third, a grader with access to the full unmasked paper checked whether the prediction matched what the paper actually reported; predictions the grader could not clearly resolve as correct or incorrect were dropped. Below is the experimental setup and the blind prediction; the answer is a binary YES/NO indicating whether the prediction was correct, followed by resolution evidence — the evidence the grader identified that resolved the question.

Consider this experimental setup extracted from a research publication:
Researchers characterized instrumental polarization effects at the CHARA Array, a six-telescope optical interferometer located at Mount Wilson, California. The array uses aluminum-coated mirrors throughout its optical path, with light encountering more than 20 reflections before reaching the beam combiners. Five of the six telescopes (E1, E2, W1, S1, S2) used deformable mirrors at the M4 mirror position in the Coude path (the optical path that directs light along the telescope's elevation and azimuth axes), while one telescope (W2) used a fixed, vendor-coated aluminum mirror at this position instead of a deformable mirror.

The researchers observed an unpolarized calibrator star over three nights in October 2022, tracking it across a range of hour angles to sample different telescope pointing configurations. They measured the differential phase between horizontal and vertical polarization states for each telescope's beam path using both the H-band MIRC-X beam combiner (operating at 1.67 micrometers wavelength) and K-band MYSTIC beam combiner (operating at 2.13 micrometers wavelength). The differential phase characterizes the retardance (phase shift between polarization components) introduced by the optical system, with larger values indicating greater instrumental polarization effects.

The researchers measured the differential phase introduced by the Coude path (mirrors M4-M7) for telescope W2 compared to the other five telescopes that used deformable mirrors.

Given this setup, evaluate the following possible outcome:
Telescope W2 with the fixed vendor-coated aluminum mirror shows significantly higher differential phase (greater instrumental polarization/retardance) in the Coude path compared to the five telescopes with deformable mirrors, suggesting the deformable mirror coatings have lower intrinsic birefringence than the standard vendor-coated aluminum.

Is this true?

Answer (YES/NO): YES